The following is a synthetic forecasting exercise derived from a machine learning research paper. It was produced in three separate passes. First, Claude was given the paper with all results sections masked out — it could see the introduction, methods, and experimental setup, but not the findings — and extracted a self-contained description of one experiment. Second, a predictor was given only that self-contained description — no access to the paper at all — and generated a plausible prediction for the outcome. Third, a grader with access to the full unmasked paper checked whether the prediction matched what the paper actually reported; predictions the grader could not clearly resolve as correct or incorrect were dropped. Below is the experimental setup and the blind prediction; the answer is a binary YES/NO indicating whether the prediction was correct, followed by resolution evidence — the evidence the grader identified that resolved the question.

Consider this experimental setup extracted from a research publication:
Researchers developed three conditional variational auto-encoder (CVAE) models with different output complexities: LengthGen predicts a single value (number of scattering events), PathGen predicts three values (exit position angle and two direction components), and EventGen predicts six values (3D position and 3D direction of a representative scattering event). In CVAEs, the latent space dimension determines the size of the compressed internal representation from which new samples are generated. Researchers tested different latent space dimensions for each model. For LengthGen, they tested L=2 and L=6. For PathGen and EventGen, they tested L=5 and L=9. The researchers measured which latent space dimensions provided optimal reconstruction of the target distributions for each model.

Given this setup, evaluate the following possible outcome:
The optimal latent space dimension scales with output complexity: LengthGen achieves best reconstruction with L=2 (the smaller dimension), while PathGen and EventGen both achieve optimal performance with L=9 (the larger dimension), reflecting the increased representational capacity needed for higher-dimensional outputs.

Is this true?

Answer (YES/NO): NO